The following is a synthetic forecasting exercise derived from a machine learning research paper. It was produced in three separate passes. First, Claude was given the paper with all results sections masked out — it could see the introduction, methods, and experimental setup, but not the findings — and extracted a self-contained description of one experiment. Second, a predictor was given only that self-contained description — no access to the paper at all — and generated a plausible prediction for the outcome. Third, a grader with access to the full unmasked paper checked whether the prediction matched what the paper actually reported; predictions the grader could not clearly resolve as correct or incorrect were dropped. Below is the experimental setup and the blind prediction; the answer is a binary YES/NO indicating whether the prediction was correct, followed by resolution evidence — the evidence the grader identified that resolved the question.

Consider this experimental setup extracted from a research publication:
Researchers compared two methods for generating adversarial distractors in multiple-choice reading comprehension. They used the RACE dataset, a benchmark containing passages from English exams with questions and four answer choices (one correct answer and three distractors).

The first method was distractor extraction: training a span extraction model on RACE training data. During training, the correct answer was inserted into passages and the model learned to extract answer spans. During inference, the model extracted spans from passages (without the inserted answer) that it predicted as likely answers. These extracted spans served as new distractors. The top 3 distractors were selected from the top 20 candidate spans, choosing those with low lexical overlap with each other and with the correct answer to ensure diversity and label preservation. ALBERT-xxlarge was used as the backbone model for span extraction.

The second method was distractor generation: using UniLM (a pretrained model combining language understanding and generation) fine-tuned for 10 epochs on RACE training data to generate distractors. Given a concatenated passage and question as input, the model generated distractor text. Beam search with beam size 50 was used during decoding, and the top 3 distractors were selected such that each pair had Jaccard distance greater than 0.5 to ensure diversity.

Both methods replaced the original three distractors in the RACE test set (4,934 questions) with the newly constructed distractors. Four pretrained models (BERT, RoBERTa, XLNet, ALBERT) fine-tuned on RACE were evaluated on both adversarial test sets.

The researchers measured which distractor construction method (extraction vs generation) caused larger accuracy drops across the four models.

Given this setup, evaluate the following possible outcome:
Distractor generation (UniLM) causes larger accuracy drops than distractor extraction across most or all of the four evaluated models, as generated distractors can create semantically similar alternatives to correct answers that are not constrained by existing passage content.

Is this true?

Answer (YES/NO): NO